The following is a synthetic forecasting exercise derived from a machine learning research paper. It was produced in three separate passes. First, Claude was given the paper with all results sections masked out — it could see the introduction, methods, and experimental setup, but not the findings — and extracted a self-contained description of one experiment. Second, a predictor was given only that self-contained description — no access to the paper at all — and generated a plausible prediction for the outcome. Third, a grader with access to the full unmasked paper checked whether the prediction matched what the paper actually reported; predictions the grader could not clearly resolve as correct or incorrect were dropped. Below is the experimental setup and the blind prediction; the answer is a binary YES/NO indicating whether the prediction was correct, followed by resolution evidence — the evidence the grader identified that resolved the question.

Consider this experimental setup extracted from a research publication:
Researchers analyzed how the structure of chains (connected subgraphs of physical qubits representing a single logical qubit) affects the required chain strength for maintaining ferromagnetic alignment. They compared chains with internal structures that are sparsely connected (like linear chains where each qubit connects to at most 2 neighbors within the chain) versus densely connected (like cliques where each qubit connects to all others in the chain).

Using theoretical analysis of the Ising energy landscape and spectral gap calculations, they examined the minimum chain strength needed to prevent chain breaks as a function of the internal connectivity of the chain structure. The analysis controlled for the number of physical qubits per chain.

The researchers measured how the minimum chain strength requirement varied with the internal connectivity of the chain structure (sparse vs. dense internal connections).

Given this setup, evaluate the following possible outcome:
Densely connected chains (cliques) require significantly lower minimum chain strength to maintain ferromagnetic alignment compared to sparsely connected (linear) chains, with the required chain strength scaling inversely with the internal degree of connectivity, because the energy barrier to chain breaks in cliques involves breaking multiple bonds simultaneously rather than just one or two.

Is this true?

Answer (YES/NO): YES